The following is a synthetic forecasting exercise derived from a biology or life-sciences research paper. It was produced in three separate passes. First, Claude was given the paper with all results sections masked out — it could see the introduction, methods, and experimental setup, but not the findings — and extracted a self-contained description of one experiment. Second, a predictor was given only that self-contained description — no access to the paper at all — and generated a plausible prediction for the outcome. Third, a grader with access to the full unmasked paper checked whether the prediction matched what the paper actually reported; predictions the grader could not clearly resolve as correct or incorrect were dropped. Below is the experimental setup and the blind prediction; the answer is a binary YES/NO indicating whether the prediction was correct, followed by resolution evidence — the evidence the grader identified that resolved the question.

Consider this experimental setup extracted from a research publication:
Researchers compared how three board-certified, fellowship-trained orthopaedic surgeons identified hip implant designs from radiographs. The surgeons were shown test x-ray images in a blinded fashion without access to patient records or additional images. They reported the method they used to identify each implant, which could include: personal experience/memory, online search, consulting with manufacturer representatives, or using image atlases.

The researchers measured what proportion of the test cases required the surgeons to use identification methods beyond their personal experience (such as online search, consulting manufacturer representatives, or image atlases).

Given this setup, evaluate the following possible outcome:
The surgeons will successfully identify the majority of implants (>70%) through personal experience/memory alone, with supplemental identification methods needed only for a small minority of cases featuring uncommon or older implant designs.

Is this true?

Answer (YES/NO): YES